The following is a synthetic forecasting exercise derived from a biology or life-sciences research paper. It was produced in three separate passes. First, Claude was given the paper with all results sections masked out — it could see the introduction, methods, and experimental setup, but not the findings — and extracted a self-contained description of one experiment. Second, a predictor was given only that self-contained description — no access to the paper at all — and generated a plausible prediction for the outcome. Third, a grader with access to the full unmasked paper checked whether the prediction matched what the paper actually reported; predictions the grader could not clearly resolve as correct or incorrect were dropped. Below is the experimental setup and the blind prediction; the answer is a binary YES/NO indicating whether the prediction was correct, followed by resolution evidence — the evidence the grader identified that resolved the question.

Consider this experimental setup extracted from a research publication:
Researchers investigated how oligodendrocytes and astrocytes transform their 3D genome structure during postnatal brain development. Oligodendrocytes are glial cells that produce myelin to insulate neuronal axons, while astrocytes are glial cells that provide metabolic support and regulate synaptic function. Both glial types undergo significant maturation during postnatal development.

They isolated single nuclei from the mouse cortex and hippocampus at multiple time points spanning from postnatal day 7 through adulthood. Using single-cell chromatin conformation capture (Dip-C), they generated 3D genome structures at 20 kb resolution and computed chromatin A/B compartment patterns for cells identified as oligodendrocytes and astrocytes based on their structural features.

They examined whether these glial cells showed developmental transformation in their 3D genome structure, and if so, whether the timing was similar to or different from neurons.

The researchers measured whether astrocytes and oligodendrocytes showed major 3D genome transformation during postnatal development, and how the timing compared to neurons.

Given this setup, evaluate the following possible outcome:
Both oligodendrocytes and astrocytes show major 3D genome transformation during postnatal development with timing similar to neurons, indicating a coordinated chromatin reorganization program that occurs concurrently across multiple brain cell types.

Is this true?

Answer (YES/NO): YES